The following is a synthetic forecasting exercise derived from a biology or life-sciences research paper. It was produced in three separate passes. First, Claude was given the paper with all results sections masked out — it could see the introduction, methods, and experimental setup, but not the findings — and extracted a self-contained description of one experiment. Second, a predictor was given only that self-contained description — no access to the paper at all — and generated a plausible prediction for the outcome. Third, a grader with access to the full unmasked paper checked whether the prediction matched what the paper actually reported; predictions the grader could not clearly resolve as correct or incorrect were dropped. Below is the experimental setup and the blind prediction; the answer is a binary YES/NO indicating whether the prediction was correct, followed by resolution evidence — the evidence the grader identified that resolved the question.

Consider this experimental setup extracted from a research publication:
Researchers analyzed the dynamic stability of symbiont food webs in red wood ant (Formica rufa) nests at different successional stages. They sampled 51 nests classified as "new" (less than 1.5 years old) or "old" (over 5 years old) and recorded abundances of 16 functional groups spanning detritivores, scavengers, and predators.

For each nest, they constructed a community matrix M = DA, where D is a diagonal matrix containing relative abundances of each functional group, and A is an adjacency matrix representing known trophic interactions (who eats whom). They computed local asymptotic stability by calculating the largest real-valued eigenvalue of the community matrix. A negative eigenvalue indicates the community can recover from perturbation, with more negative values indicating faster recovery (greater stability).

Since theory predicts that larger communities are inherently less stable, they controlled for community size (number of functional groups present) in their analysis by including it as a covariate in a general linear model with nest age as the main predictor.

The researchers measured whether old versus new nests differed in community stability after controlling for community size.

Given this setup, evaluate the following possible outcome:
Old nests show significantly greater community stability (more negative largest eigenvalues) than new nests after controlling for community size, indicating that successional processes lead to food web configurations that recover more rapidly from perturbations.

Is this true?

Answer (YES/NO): YES